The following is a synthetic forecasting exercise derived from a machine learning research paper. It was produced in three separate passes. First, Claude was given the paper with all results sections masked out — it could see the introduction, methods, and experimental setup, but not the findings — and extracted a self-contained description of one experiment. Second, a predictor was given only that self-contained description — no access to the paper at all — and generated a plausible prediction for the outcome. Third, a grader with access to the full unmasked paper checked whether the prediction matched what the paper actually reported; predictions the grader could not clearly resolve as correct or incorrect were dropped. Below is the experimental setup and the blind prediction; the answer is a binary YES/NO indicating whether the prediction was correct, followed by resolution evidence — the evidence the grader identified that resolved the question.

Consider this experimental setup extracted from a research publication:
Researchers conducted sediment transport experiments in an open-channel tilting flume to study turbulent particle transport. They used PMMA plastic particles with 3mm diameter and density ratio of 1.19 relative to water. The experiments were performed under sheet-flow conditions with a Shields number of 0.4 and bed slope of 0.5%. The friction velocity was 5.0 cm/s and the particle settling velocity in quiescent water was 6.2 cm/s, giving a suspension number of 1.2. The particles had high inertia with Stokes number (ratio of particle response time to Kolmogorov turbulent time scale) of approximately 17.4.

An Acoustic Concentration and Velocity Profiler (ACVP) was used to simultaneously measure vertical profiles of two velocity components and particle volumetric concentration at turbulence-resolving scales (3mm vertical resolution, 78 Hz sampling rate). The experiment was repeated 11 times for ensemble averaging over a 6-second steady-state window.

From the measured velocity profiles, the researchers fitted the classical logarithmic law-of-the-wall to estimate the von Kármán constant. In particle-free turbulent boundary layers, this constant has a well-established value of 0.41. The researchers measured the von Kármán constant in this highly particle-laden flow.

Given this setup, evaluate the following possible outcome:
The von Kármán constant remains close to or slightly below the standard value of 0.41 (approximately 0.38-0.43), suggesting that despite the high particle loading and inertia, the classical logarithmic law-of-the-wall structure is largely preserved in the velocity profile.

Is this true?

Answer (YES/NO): NO